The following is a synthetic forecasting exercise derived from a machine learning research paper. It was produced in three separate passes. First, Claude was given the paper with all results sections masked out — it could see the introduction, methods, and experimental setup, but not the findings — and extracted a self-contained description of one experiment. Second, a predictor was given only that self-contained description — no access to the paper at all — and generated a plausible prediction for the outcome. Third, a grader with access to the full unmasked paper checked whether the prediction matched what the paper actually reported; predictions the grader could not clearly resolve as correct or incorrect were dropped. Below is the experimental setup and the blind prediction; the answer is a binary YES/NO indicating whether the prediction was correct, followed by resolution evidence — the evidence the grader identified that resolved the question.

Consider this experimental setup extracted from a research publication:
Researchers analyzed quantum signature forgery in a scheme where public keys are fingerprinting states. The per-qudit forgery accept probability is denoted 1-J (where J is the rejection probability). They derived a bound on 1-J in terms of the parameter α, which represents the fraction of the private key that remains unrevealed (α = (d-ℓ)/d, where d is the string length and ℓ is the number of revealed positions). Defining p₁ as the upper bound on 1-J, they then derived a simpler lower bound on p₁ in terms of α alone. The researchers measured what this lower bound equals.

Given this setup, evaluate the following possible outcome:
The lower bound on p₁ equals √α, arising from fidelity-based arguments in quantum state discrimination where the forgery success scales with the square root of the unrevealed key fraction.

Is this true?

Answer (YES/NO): NO